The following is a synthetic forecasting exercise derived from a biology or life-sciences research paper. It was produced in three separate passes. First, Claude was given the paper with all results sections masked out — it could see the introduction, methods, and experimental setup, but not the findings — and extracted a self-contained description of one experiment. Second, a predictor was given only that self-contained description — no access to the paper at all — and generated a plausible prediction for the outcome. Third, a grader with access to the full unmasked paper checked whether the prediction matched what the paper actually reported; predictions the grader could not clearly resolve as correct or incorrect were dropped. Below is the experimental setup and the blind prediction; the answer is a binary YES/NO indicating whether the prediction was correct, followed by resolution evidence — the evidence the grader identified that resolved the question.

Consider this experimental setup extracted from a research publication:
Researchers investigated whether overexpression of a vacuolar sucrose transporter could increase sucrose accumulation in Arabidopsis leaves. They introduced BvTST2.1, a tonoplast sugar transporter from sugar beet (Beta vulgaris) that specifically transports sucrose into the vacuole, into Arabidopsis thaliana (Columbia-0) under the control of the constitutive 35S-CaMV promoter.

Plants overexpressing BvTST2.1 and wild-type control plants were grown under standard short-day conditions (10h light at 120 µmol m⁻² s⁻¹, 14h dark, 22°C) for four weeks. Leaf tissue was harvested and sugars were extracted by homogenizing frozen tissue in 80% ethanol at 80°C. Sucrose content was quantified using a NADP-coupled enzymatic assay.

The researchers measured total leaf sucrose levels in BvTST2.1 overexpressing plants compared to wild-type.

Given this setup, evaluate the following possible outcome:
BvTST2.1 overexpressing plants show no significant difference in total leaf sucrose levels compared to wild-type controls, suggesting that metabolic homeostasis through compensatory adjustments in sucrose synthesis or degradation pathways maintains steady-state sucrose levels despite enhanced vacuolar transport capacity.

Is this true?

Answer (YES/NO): YES